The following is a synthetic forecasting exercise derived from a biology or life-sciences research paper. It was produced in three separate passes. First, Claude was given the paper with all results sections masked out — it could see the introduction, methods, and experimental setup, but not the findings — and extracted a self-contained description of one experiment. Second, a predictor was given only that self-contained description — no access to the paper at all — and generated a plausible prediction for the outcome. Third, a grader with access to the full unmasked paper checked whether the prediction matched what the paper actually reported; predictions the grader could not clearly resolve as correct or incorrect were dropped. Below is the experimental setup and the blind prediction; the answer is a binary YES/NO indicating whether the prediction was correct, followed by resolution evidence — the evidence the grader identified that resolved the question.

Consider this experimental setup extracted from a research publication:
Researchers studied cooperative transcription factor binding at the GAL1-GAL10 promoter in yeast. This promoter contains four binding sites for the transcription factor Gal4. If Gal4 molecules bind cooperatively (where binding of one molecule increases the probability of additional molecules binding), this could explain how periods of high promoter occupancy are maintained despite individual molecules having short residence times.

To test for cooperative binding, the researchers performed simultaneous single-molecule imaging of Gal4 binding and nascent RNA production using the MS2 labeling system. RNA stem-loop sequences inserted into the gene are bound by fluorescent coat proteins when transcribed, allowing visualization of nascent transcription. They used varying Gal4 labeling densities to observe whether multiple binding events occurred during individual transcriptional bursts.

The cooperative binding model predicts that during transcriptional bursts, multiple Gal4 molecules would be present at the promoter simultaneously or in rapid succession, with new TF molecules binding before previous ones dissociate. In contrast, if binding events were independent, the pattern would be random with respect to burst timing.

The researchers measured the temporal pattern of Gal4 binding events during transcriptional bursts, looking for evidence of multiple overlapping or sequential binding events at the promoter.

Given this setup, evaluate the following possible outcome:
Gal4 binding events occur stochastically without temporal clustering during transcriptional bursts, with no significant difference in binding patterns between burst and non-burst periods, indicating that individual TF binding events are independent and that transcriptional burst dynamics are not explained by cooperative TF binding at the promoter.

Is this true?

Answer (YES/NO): NO